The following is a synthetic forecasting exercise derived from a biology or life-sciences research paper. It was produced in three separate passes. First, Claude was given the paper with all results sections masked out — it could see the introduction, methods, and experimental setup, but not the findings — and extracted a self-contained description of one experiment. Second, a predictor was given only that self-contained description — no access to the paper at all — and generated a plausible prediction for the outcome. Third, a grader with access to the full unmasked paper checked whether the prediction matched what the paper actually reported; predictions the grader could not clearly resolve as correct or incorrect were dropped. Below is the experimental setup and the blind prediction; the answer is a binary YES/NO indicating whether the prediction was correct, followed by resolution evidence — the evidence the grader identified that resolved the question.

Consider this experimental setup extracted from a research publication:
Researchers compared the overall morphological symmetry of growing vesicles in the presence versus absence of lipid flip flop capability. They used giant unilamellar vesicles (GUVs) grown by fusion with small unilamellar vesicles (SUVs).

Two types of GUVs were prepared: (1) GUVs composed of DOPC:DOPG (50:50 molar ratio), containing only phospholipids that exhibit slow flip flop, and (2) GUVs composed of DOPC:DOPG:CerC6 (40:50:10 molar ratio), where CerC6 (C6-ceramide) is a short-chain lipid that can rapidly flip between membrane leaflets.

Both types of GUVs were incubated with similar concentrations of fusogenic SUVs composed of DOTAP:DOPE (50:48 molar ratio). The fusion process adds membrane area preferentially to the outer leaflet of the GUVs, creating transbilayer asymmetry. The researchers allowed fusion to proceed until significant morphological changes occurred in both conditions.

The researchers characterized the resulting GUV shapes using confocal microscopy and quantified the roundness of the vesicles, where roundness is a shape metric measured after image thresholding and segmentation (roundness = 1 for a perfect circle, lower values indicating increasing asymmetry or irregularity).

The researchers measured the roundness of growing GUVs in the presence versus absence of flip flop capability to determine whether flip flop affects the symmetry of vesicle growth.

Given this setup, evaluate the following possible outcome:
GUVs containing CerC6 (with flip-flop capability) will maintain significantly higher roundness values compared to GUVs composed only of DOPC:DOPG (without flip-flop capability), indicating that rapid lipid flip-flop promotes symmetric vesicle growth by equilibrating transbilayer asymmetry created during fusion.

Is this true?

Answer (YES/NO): NO